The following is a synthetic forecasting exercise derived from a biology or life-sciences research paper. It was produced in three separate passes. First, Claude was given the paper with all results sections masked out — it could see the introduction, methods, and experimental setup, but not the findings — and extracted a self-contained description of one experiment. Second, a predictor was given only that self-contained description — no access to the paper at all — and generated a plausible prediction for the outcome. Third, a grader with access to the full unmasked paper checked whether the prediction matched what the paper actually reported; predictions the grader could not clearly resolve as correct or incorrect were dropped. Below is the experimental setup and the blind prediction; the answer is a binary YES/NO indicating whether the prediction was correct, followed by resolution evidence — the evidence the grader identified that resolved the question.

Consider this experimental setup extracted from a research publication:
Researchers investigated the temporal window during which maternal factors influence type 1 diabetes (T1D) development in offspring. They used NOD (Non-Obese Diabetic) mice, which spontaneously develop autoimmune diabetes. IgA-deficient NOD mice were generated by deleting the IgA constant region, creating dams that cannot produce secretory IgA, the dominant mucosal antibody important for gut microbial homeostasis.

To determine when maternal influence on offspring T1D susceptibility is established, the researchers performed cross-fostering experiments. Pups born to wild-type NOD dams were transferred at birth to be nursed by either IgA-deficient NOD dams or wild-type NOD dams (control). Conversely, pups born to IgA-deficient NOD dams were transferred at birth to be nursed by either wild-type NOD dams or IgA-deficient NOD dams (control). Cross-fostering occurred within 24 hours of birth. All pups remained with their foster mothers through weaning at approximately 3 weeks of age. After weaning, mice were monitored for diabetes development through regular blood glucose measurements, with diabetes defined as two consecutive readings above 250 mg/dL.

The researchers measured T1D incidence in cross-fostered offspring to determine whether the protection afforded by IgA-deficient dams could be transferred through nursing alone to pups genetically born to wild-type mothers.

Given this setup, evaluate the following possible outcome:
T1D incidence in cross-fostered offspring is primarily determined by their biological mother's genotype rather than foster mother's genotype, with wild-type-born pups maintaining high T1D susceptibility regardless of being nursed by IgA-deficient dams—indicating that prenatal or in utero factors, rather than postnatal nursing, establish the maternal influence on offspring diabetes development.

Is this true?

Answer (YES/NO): NO